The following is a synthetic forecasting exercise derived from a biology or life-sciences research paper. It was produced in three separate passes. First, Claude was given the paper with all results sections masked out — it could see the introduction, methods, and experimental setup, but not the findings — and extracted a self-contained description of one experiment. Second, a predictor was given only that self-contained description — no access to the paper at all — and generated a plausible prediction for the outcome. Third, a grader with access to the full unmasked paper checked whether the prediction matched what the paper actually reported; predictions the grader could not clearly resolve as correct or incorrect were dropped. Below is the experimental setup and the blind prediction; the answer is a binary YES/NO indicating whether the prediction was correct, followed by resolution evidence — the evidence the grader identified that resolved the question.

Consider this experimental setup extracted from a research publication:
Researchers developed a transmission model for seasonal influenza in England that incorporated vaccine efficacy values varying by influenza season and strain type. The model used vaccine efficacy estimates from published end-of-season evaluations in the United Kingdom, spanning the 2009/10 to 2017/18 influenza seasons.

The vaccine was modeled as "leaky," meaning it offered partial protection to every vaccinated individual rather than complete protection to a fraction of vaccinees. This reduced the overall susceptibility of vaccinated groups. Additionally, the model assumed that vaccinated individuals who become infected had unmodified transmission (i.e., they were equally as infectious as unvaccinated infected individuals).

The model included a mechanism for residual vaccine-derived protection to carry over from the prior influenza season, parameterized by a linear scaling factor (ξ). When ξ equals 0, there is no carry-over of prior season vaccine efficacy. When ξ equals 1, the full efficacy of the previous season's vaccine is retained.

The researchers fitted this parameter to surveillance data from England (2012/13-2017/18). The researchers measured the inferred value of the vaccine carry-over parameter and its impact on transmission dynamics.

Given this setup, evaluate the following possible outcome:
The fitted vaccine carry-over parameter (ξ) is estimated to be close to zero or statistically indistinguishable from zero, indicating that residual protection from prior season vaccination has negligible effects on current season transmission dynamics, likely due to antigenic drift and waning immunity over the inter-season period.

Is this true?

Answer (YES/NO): YES